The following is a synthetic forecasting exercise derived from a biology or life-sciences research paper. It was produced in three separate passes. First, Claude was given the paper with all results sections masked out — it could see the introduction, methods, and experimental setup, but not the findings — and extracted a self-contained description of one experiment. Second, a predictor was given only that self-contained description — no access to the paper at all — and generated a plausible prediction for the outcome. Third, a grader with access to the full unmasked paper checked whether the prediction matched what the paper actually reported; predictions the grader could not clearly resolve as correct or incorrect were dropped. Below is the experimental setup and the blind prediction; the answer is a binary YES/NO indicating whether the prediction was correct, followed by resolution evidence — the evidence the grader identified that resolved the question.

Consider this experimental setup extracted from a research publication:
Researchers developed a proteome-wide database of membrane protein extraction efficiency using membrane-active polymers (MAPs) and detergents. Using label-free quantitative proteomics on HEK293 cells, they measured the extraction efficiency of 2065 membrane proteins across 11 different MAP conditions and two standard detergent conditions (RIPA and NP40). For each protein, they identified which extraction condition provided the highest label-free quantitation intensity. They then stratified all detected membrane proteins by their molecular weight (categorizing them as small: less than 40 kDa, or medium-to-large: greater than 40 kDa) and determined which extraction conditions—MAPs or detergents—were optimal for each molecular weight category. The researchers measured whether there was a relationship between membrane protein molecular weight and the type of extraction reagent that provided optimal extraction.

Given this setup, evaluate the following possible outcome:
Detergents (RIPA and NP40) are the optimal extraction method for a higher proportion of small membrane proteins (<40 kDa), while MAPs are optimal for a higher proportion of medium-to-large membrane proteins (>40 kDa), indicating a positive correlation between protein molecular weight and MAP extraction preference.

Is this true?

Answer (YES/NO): YES